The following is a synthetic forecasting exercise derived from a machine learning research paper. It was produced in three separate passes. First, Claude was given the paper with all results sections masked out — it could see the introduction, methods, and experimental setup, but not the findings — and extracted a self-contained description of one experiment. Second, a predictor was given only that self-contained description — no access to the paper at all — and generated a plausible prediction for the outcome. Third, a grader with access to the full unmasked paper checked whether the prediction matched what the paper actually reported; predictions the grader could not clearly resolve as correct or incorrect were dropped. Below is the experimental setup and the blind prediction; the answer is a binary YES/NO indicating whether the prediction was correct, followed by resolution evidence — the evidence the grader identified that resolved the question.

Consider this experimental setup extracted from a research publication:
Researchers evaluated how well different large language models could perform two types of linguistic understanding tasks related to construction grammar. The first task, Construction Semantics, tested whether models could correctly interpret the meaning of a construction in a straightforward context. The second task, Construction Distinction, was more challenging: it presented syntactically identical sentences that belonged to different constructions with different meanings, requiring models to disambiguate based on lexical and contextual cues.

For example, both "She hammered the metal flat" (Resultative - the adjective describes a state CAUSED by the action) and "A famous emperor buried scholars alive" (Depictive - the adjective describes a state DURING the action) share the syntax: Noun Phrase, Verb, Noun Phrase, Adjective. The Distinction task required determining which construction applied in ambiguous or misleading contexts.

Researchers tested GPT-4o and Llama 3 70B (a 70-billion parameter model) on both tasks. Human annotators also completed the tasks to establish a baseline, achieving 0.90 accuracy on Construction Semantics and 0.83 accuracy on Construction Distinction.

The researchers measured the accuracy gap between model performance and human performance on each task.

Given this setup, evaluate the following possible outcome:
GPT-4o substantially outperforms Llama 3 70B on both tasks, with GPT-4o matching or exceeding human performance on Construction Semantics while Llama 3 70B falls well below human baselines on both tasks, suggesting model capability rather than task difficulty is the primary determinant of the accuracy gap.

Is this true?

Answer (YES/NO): NO